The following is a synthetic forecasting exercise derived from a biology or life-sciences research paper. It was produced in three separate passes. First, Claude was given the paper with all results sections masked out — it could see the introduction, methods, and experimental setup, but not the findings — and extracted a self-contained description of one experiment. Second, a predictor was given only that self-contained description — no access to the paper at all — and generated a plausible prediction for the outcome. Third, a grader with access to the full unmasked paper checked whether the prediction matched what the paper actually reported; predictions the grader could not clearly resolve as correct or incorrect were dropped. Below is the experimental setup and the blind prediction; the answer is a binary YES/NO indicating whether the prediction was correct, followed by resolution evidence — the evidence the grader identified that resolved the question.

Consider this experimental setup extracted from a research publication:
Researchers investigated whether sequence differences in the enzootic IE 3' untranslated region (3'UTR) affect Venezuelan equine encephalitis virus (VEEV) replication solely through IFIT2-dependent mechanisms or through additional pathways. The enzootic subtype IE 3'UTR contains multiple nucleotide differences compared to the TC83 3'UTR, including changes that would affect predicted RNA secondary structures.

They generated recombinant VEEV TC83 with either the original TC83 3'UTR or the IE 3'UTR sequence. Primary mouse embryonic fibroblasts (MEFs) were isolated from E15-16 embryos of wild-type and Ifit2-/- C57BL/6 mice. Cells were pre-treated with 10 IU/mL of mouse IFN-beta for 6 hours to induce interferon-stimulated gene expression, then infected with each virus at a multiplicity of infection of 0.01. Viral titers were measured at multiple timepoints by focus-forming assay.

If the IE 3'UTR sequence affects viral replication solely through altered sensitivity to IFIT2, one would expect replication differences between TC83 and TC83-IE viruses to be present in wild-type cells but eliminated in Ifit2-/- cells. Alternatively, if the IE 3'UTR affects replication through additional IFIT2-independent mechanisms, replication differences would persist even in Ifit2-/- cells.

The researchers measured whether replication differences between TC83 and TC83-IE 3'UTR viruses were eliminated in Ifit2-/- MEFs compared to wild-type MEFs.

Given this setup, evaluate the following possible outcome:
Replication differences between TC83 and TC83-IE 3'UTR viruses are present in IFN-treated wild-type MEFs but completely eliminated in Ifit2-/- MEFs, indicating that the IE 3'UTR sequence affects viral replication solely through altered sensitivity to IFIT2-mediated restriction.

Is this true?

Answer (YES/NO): YES